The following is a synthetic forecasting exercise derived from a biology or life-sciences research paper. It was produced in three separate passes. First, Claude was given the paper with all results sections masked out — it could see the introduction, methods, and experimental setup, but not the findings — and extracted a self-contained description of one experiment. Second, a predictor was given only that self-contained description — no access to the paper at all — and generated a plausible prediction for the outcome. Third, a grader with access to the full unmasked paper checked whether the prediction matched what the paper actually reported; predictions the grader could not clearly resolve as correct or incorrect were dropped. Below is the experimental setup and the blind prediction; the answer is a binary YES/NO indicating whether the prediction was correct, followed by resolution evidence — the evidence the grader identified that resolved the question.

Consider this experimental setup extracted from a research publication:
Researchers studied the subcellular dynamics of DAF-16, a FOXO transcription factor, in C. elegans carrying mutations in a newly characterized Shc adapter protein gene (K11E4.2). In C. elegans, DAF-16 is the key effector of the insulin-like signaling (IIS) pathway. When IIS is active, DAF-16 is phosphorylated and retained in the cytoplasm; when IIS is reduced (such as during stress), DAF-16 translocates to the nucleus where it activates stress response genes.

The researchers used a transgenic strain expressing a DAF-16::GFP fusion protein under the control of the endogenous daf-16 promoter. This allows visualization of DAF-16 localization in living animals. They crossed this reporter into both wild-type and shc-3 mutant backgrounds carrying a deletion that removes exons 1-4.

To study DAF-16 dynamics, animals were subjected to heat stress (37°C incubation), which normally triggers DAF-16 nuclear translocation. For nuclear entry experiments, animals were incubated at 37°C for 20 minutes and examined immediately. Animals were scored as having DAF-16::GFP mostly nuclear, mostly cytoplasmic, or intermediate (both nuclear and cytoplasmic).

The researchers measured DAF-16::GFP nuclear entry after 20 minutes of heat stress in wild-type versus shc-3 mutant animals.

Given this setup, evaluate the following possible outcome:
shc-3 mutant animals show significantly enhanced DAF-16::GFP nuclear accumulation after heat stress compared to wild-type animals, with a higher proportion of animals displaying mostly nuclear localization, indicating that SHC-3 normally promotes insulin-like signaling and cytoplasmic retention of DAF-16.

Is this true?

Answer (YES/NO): NO